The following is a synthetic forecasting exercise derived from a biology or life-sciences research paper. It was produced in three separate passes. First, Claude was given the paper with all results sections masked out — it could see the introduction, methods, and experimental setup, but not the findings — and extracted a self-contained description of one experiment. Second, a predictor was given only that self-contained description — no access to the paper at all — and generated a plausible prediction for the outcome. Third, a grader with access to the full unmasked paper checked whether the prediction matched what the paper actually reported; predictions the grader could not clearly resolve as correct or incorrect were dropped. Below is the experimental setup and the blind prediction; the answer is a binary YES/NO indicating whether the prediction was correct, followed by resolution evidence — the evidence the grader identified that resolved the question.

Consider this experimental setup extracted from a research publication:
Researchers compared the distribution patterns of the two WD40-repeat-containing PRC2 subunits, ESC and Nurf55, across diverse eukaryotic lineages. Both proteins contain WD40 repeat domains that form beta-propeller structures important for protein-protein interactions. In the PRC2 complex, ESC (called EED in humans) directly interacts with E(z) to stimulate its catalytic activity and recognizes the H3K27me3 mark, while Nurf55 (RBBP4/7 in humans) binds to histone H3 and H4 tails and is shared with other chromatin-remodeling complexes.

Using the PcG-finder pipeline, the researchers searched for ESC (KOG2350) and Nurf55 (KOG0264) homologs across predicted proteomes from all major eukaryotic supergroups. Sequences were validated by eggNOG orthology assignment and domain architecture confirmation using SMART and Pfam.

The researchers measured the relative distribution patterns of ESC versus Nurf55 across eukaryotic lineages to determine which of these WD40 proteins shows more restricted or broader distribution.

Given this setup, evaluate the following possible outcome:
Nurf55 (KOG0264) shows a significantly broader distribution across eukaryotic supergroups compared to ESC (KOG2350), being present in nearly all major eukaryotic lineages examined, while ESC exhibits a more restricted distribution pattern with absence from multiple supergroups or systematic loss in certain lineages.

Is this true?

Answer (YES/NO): YES